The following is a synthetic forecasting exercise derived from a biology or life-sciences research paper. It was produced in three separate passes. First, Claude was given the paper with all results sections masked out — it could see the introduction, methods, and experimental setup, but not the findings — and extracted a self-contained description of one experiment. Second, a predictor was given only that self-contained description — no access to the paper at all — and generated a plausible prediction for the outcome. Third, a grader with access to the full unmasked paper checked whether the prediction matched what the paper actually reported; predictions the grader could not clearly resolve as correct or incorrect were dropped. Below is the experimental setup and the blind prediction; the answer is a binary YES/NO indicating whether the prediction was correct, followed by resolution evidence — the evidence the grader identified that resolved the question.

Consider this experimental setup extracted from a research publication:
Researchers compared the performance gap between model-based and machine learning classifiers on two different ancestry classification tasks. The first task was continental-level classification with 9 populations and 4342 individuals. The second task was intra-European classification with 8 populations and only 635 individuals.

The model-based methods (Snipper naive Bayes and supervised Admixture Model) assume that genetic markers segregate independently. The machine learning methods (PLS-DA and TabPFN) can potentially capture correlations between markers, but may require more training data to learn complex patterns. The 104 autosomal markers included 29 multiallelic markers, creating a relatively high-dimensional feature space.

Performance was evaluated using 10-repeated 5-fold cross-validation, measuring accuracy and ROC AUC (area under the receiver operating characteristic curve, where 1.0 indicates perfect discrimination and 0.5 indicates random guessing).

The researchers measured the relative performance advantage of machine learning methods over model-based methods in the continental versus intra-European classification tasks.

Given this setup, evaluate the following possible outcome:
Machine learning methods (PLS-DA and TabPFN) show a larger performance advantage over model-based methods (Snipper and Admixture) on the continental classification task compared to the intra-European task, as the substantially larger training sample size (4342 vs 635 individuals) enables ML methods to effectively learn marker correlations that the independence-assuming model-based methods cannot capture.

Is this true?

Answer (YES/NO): NO